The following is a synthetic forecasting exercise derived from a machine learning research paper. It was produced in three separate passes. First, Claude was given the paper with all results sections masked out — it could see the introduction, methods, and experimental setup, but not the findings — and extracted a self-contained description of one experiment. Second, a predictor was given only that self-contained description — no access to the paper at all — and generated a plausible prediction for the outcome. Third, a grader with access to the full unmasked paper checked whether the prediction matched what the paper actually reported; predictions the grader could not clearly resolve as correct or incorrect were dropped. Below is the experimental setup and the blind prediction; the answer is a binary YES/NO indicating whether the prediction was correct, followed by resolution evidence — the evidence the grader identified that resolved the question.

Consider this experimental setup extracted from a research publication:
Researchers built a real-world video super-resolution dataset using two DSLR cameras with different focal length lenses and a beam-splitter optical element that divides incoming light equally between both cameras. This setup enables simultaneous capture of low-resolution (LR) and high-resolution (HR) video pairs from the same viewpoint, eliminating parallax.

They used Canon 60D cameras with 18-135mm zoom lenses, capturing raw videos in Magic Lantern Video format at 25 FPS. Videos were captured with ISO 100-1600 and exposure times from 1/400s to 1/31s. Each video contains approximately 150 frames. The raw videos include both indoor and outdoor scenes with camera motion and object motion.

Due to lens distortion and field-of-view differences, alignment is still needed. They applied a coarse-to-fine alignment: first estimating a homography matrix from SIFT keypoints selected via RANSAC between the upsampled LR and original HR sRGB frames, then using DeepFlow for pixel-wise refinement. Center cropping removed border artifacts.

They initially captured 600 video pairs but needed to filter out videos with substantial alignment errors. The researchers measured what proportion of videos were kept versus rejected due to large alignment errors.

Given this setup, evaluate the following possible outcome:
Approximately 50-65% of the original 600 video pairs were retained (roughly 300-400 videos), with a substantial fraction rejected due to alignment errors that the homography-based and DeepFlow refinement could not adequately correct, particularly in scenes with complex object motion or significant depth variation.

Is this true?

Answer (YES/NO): NO